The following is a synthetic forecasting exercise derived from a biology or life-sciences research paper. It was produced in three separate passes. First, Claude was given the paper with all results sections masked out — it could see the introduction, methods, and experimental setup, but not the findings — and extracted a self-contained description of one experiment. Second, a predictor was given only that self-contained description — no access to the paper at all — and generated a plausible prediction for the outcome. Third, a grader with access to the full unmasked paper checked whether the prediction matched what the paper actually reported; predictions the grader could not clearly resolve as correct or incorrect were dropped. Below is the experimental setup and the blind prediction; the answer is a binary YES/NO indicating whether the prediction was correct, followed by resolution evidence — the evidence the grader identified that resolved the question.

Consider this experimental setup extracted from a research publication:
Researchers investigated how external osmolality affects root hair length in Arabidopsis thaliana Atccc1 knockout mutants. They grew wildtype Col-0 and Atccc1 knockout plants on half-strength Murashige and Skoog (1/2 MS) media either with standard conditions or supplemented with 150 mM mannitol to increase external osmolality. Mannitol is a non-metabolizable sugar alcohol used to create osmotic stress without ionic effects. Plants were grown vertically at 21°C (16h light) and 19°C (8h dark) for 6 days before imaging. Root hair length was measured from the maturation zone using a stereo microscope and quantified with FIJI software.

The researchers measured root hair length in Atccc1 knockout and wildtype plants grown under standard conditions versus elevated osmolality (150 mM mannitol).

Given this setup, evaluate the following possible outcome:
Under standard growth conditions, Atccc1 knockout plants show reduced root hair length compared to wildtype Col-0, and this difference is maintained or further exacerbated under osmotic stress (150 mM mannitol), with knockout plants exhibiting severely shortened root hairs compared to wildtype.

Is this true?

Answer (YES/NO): NO